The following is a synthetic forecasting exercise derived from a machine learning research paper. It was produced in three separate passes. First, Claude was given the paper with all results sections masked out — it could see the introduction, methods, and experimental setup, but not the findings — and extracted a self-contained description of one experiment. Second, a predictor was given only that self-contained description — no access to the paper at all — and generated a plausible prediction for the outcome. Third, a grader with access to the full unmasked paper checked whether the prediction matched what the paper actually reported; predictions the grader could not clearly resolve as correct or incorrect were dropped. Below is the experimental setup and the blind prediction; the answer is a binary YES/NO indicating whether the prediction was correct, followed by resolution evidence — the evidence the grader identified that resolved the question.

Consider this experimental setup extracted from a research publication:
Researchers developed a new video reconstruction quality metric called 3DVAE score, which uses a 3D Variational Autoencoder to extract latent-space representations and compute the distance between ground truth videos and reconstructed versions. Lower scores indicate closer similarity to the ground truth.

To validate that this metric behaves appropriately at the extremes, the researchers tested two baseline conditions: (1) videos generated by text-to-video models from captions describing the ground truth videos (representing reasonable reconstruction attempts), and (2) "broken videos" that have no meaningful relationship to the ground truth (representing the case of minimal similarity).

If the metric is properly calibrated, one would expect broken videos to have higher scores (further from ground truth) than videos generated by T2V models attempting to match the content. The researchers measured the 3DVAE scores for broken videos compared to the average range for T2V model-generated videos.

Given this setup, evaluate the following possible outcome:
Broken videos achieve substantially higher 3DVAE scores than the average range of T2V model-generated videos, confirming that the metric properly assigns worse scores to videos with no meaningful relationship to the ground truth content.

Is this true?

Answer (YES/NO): NO